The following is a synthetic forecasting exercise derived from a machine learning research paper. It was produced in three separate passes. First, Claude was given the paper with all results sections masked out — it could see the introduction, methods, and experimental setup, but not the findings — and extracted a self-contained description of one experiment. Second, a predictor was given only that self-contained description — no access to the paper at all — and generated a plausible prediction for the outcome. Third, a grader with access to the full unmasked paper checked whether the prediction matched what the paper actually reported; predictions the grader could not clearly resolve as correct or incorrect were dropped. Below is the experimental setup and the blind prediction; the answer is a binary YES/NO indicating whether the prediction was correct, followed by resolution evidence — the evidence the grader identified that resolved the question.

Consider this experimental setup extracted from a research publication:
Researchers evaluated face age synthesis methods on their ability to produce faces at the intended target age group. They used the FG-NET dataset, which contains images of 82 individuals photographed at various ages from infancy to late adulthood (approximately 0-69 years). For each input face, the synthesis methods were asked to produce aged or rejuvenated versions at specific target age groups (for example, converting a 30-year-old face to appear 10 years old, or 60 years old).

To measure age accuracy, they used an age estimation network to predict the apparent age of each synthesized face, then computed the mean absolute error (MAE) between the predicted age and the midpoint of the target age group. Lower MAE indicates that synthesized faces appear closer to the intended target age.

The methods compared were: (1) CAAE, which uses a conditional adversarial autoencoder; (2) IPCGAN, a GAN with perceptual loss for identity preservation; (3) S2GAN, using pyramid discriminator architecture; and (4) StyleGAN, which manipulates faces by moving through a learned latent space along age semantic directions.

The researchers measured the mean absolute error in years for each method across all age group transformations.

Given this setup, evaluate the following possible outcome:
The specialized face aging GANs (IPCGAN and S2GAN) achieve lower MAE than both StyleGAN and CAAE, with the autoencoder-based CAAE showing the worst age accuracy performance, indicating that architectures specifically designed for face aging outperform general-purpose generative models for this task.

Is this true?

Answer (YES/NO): YES